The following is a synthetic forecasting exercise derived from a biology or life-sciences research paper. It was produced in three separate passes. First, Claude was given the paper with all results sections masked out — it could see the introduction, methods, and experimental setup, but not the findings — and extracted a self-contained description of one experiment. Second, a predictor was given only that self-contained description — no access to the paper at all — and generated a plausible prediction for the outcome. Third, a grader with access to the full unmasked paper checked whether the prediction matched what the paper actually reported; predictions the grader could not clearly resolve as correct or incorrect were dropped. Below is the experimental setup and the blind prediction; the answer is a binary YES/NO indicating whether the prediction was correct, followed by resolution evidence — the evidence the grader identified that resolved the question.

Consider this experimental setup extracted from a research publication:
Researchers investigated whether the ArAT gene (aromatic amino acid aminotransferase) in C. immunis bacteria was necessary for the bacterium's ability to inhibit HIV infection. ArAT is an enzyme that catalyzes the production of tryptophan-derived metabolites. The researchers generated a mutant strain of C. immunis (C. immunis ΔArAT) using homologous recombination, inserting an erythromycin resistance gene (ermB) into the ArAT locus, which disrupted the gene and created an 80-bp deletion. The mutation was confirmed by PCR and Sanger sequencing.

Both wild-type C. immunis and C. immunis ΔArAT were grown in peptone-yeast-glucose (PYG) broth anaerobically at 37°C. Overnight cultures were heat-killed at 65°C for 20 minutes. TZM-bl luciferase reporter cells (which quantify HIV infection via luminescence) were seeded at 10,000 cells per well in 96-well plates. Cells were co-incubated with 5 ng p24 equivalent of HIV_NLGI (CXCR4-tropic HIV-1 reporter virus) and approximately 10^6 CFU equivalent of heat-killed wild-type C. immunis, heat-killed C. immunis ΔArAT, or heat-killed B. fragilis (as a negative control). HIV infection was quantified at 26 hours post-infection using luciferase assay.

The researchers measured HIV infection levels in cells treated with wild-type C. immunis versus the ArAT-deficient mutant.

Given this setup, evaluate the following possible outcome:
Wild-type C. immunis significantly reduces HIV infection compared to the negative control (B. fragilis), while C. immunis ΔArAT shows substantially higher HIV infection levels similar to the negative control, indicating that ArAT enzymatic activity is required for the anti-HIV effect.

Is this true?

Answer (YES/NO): YES